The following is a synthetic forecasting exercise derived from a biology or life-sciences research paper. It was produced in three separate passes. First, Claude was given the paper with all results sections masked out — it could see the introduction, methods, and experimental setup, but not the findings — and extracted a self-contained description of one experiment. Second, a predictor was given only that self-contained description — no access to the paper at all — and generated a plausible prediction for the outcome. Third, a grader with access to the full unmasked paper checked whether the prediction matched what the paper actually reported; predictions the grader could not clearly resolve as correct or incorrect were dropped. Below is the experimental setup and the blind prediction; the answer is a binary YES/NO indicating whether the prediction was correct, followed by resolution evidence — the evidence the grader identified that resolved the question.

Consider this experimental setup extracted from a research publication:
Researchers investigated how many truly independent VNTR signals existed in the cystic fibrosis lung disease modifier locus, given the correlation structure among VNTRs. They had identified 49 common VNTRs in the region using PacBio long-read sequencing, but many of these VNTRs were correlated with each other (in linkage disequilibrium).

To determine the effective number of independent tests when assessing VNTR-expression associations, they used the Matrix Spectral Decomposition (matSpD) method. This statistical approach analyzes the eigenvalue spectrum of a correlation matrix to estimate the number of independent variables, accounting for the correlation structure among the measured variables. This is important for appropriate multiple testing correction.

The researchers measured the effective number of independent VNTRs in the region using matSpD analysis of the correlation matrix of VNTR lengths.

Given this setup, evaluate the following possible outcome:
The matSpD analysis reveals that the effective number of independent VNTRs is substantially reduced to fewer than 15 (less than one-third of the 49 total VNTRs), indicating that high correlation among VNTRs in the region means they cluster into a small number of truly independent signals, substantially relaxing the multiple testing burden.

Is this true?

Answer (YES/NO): NO